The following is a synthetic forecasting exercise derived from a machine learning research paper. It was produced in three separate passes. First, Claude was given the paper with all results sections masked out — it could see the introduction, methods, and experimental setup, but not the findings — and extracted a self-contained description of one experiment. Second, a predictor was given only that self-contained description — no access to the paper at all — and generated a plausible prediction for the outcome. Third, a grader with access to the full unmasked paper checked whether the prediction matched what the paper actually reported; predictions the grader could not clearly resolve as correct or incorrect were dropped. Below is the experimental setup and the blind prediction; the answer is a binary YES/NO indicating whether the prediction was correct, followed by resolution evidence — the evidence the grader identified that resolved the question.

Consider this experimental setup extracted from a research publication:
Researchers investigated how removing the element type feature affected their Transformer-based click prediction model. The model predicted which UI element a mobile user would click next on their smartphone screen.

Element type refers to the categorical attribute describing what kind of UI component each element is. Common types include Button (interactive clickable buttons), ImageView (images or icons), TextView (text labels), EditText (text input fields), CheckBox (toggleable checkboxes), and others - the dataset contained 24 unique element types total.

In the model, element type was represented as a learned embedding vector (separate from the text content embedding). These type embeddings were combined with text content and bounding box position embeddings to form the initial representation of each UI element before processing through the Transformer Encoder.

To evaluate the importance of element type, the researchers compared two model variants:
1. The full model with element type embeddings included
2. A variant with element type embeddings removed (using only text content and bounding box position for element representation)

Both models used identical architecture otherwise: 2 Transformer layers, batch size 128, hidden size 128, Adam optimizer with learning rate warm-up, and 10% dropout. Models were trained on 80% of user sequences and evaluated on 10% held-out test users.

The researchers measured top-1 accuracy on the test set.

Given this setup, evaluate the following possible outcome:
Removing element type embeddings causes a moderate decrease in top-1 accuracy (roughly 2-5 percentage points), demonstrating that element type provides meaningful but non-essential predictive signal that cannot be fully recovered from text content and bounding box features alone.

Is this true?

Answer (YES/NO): NO